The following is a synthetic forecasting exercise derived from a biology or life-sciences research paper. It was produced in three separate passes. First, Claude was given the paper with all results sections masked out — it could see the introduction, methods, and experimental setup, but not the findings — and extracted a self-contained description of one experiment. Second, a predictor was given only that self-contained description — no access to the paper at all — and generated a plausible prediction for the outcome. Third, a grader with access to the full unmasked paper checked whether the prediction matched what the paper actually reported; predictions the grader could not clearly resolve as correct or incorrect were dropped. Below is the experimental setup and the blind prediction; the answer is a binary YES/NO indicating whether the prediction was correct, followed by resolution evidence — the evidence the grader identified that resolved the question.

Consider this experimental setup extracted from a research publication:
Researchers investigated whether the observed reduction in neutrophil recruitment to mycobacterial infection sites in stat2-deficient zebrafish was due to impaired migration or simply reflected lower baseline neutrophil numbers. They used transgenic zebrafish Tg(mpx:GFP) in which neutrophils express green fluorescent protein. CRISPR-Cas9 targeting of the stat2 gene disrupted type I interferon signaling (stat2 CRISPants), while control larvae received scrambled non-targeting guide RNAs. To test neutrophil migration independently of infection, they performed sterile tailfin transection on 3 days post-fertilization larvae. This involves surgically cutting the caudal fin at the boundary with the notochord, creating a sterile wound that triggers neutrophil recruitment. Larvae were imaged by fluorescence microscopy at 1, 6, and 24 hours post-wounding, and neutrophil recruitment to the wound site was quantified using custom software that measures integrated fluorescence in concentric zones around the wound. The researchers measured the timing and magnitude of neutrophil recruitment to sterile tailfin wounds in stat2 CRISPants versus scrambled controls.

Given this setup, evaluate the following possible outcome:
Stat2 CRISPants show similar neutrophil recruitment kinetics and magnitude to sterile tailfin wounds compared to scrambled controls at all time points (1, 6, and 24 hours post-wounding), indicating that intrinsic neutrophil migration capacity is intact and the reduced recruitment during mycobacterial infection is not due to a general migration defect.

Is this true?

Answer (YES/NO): NO